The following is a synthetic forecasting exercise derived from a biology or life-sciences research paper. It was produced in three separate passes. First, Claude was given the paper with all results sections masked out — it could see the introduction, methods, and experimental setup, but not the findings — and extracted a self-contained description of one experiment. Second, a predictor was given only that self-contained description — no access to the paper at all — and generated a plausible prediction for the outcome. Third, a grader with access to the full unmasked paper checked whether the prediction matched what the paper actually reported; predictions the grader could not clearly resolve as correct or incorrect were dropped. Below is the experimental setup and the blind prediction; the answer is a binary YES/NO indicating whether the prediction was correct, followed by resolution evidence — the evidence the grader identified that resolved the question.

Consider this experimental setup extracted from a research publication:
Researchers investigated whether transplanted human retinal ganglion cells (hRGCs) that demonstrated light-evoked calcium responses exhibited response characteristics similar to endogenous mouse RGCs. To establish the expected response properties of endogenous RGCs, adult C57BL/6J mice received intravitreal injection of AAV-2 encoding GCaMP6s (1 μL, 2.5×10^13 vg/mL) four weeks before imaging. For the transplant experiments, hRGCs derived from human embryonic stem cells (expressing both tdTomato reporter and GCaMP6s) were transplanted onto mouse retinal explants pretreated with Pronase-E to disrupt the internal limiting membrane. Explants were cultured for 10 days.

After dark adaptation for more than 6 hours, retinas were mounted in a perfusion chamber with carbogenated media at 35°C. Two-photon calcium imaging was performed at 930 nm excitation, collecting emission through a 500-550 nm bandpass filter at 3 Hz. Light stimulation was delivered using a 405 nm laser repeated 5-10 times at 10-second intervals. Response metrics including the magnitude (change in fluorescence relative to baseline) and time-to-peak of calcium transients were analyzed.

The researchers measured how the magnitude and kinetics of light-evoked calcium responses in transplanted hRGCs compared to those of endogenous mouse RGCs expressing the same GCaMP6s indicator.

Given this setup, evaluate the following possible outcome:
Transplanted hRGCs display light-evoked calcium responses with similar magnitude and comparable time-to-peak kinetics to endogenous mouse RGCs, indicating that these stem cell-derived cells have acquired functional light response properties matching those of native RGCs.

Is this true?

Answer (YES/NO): NO